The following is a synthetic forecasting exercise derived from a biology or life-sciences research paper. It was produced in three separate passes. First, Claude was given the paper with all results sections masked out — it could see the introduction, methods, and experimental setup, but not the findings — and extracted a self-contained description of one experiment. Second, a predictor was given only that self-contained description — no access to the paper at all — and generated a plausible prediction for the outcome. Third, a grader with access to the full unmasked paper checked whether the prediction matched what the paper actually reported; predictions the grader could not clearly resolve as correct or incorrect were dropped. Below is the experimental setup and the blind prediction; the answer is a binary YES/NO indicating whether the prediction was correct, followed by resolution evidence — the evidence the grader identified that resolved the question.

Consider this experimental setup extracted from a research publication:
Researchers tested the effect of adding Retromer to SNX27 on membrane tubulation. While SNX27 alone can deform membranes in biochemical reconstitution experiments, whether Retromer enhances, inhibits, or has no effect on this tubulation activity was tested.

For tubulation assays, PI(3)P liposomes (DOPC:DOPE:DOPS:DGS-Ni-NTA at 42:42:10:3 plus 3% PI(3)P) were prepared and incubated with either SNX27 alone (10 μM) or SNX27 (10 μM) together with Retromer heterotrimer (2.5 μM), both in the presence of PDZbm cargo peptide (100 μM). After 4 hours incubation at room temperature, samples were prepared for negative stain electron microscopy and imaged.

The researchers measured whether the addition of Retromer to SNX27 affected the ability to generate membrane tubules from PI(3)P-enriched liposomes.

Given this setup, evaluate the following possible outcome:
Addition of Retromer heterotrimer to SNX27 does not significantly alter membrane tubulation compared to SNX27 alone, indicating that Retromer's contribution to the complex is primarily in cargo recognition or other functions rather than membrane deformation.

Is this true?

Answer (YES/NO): NO